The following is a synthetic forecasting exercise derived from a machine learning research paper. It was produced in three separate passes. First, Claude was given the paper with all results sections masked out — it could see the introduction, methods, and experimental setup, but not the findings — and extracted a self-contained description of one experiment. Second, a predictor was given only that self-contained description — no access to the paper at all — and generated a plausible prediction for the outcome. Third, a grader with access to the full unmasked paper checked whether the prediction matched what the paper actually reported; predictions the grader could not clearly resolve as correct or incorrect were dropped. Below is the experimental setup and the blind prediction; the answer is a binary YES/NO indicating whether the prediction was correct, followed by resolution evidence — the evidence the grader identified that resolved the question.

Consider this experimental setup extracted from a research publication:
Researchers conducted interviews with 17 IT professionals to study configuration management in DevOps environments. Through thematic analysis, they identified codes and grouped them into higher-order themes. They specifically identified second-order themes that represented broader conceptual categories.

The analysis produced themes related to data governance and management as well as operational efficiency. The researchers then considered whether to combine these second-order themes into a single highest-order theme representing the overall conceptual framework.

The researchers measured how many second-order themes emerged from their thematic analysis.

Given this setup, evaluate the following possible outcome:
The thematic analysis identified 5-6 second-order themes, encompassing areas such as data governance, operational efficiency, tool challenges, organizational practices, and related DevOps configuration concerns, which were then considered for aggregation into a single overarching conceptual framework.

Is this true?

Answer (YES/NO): NO